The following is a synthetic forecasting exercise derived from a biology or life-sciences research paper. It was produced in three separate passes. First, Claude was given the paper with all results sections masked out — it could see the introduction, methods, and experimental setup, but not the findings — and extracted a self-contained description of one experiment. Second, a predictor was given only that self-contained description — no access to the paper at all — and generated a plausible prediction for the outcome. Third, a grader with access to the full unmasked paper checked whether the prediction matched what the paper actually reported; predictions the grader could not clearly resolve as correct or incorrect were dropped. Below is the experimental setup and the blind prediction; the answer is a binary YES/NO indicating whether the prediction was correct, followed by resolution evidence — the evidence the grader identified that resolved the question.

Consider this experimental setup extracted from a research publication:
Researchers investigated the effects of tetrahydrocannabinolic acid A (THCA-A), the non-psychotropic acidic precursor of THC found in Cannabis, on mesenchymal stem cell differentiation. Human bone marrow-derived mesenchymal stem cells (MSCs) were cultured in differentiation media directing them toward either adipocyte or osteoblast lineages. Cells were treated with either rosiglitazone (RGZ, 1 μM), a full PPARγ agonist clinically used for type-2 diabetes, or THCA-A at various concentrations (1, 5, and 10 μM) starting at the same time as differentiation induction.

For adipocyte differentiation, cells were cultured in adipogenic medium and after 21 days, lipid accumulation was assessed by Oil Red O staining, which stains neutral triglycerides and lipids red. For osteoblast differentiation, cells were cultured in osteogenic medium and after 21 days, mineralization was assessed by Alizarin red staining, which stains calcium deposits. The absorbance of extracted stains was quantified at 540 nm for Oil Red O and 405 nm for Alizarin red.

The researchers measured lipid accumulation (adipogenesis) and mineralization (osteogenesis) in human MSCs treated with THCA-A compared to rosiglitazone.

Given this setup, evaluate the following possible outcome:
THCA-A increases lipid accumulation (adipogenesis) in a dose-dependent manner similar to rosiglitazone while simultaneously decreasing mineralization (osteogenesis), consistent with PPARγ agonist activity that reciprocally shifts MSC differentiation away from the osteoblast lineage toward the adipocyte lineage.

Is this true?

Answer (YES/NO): NO